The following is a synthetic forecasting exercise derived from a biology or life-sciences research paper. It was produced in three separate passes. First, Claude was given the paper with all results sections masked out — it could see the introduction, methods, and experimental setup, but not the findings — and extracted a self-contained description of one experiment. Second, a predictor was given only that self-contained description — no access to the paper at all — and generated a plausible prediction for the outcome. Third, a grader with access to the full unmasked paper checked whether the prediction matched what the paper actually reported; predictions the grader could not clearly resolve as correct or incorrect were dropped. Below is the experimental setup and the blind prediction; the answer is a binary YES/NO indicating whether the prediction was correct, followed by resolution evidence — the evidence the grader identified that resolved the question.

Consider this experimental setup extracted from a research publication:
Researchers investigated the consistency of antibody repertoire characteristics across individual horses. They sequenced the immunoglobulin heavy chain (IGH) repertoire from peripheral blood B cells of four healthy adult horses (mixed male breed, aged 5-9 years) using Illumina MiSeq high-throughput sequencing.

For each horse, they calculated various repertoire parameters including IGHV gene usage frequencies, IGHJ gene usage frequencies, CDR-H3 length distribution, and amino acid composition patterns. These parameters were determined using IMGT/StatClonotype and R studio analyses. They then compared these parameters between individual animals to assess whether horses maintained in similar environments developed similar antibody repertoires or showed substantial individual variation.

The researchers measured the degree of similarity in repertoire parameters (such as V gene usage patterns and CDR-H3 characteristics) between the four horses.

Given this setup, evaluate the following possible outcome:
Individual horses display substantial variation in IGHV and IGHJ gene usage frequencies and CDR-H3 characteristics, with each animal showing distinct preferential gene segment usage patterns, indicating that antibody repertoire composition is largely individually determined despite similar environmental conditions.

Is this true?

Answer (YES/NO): NO